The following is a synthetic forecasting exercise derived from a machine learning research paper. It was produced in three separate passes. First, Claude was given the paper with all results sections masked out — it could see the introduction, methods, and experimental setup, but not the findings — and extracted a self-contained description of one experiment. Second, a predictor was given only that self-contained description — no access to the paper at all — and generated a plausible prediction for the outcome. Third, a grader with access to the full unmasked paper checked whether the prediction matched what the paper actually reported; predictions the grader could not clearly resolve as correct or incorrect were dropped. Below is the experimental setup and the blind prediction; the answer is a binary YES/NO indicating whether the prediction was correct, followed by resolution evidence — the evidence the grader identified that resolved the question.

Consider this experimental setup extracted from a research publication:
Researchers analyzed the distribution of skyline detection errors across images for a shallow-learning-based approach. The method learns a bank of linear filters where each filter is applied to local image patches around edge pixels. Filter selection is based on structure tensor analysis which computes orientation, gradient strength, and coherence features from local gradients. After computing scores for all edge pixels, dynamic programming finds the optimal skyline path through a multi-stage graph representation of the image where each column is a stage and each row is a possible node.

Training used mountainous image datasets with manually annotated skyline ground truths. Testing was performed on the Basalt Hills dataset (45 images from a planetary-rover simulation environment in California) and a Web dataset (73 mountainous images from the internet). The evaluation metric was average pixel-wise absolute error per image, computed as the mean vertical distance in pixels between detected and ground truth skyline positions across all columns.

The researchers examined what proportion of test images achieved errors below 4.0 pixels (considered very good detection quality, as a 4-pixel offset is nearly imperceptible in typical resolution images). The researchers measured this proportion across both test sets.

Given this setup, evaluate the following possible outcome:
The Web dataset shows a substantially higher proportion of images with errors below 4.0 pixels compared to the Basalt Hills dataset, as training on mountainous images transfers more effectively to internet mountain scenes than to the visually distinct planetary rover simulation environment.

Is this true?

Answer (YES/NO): NO